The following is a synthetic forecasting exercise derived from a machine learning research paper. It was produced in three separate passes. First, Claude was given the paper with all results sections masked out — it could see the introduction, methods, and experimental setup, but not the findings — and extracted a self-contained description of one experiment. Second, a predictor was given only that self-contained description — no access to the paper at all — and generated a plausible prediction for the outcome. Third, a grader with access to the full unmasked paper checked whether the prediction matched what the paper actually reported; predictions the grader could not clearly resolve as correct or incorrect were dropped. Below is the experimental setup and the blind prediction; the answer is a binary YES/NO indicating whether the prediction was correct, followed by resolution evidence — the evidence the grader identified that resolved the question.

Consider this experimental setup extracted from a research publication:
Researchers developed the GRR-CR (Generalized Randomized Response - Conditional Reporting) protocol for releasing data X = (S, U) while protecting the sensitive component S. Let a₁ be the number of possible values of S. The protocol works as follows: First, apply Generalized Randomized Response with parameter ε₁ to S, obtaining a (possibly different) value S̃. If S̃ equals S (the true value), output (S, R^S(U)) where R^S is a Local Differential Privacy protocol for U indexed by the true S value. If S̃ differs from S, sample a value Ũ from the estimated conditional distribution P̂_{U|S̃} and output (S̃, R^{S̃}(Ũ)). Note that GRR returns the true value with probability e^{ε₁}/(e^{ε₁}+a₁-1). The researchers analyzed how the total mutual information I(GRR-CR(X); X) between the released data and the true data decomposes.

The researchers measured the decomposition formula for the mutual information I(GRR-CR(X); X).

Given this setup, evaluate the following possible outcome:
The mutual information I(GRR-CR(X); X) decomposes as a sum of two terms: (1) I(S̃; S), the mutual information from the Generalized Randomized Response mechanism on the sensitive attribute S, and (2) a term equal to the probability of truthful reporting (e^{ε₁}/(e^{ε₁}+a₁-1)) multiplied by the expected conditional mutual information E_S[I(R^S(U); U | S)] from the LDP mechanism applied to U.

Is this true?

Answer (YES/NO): YES